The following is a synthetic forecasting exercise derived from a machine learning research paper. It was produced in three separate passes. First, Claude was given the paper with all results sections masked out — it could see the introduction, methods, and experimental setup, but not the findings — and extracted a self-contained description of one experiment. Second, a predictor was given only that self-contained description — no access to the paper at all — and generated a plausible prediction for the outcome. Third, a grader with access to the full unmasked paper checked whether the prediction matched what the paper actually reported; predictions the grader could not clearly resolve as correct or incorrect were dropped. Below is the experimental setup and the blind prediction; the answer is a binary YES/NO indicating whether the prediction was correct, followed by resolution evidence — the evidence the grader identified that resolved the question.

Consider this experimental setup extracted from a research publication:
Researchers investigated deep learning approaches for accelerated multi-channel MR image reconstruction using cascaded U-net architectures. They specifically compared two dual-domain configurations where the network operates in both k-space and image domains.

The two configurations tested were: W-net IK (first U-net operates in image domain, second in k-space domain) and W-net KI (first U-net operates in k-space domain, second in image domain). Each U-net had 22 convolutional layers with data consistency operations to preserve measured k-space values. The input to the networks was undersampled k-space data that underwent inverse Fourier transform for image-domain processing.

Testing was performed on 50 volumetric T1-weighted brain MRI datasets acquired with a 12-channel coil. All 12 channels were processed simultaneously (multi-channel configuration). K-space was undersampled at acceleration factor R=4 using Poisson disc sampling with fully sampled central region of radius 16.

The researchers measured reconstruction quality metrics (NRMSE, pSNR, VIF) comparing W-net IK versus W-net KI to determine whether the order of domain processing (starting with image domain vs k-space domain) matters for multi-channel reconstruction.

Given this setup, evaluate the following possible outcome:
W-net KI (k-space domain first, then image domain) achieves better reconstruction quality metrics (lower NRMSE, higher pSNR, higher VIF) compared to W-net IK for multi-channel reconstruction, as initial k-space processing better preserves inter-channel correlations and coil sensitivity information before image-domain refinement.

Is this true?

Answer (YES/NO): NO